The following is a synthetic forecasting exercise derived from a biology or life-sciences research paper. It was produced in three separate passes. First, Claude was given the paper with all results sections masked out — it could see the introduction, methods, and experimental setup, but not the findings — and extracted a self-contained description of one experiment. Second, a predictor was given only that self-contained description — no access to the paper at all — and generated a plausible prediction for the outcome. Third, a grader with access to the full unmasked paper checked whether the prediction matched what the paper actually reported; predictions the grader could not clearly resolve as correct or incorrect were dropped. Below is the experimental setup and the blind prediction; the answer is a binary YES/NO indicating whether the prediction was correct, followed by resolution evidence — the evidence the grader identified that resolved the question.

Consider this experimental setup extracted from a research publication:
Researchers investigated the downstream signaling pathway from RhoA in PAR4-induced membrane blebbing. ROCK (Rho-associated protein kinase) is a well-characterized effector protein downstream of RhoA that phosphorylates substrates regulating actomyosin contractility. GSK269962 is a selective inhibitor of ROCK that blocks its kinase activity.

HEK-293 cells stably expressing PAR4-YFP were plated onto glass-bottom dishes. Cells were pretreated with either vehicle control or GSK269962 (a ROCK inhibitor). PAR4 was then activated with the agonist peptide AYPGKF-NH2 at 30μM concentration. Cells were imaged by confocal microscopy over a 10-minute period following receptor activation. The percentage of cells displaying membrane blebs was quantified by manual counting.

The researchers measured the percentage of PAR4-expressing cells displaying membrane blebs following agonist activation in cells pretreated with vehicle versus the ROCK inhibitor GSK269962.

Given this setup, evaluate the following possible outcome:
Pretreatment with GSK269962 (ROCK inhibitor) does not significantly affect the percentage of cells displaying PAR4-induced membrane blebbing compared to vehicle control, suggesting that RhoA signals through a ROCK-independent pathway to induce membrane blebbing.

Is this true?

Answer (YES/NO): NO